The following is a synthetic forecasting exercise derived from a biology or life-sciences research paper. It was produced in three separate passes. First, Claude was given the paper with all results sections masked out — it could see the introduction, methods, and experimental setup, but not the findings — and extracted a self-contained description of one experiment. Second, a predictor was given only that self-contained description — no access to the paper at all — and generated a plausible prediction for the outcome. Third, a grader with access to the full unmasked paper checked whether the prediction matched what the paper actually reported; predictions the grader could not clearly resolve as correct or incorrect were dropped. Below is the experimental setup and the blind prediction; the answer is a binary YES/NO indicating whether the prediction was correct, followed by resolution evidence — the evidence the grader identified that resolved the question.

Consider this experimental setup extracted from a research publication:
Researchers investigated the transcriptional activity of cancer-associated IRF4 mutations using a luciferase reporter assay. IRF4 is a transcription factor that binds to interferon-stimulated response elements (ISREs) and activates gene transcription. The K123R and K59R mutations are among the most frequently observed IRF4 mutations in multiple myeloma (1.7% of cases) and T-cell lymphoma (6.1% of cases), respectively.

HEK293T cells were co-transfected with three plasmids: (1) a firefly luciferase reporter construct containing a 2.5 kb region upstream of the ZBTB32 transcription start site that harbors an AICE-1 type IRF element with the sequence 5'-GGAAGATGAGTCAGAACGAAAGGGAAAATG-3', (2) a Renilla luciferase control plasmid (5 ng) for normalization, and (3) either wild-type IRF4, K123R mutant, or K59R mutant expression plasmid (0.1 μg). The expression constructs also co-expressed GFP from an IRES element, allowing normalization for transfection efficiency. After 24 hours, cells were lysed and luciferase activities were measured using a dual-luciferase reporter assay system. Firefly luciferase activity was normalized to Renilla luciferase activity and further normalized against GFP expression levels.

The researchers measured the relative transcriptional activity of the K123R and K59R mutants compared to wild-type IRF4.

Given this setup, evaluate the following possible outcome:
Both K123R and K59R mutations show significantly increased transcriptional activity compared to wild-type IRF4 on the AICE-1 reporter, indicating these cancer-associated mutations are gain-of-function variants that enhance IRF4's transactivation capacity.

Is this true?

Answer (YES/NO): NO